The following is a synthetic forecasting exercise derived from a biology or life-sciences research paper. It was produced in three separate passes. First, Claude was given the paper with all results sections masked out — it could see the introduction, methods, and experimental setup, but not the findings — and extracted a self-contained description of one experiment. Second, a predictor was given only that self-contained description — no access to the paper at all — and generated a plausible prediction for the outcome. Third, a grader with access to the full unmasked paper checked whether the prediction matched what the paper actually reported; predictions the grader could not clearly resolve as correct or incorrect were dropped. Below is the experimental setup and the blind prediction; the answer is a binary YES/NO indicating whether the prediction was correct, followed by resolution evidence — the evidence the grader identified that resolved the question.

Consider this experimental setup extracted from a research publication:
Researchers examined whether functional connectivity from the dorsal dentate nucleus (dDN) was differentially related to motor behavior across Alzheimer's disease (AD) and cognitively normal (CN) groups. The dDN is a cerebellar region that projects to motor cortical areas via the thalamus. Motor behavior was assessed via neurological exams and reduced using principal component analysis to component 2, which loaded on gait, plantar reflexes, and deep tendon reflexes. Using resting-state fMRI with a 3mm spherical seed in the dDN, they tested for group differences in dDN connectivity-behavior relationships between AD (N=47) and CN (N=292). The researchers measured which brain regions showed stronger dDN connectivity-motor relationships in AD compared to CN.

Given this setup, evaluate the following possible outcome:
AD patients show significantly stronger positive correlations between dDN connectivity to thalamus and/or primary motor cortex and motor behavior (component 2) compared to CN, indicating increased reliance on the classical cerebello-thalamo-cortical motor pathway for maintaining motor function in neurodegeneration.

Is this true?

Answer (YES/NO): YES